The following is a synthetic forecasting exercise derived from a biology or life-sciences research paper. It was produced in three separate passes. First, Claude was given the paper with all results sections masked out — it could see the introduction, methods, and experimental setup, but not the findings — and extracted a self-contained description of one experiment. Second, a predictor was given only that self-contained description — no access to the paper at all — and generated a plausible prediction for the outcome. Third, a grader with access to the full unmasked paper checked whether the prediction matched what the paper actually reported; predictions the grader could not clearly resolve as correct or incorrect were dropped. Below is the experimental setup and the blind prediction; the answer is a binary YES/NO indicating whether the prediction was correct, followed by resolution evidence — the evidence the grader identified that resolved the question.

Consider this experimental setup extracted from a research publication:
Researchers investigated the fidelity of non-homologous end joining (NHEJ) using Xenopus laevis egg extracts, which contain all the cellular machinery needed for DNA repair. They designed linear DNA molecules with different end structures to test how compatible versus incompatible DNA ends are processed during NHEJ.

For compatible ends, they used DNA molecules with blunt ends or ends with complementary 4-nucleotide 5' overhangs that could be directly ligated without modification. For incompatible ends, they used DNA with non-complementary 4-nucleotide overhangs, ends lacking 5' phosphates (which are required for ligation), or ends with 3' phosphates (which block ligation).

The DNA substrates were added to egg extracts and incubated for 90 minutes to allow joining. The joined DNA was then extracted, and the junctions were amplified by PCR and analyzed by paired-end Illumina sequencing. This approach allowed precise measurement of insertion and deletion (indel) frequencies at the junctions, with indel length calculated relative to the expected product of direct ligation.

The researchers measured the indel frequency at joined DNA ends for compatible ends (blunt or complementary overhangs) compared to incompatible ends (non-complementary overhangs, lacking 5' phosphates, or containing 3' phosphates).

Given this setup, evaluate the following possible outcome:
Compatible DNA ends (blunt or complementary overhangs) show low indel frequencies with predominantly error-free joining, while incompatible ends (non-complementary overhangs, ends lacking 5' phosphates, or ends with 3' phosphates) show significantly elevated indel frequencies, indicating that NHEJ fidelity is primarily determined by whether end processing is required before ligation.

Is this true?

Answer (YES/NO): YES